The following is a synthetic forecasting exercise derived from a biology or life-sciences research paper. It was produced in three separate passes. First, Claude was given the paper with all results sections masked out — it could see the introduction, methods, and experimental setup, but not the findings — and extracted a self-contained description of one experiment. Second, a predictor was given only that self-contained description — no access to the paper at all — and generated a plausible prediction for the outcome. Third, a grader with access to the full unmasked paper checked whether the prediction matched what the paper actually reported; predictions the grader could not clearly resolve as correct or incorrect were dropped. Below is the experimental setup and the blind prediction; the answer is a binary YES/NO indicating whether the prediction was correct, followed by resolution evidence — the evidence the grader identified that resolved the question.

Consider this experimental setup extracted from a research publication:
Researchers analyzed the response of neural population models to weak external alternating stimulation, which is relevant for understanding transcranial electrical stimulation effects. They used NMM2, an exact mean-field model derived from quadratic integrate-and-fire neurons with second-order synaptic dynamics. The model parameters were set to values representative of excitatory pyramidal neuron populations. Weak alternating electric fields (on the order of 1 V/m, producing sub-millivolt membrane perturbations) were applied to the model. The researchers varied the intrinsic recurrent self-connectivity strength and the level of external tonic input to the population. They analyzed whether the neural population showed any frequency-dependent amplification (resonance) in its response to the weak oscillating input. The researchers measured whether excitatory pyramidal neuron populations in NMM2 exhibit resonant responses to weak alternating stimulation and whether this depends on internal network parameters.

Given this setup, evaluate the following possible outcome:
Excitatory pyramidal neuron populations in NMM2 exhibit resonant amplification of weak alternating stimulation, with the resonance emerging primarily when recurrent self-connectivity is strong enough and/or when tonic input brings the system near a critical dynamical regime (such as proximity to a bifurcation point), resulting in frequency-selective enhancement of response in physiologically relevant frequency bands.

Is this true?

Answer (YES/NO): NO